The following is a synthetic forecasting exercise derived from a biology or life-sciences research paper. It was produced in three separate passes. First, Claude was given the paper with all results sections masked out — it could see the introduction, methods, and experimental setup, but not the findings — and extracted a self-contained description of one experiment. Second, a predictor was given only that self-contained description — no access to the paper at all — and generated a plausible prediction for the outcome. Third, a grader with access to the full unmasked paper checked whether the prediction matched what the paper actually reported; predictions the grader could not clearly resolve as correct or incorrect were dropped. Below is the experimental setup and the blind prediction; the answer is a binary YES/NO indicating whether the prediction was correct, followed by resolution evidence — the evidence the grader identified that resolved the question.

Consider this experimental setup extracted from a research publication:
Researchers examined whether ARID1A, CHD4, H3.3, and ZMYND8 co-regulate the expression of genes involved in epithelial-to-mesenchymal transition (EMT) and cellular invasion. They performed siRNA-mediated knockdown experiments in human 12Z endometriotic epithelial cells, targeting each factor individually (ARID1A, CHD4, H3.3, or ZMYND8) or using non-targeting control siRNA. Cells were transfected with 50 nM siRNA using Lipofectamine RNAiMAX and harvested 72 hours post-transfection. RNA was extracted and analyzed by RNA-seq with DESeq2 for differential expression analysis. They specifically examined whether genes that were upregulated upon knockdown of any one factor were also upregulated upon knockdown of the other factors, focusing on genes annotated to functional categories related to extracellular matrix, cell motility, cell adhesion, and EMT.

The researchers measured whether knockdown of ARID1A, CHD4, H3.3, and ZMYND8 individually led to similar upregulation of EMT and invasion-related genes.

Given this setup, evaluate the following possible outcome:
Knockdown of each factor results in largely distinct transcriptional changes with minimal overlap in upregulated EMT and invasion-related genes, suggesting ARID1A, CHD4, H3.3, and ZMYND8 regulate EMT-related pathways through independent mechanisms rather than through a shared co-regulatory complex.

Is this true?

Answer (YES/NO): NO